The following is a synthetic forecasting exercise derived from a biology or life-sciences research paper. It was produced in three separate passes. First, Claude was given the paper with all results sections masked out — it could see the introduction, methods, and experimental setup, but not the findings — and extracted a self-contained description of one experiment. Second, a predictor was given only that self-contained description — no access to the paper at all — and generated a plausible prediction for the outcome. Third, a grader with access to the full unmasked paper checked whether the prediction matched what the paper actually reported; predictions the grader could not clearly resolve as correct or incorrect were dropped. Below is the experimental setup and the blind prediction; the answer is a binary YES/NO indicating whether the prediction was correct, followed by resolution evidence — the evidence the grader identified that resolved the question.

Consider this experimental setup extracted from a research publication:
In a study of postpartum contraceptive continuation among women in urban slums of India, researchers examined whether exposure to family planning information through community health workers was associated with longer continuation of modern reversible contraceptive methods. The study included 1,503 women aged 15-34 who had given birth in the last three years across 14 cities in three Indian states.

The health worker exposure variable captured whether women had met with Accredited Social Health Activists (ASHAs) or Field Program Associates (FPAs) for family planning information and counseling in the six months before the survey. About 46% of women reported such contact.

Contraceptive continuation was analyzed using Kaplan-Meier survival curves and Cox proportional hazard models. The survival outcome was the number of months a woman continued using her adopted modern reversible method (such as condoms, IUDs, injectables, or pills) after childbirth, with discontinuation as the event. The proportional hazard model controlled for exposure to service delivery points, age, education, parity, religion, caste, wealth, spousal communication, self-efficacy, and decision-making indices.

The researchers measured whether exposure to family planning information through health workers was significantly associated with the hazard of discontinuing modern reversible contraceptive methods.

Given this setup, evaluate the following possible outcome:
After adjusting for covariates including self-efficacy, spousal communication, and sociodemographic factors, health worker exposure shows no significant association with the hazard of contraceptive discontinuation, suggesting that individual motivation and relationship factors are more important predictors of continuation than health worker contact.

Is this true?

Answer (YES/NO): NO